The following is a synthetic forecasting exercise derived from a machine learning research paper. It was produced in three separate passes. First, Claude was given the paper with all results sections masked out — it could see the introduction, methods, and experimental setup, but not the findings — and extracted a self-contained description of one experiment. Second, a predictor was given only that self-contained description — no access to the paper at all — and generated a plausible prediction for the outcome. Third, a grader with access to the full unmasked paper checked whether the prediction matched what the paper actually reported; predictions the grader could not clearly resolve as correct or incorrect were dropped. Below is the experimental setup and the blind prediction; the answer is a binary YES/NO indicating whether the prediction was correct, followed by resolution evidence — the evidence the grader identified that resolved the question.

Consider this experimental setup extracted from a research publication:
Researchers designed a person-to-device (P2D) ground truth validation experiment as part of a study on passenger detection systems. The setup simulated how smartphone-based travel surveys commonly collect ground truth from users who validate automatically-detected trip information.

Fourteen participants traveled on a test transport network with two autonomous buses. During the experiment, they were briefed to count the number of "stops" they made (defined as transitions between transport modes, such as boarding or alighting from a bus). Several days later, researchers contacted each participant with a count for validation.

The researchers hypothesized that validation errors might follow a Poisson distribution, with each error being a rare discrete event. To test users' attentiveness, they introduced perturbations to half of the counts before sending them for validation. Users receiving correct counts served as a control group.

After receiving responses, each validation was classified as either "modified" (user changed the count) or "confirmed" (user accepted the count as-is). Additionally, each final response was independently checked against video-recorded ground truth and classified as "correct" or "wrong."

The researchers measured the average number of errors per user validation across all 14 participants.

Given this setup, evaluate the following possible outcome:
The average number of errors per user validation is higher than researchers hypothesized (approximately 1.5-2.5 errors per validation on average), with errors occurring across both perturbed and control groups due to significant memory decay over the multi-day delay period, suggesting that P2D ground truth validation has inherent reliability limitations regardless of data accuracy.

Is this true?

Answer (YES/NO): NO